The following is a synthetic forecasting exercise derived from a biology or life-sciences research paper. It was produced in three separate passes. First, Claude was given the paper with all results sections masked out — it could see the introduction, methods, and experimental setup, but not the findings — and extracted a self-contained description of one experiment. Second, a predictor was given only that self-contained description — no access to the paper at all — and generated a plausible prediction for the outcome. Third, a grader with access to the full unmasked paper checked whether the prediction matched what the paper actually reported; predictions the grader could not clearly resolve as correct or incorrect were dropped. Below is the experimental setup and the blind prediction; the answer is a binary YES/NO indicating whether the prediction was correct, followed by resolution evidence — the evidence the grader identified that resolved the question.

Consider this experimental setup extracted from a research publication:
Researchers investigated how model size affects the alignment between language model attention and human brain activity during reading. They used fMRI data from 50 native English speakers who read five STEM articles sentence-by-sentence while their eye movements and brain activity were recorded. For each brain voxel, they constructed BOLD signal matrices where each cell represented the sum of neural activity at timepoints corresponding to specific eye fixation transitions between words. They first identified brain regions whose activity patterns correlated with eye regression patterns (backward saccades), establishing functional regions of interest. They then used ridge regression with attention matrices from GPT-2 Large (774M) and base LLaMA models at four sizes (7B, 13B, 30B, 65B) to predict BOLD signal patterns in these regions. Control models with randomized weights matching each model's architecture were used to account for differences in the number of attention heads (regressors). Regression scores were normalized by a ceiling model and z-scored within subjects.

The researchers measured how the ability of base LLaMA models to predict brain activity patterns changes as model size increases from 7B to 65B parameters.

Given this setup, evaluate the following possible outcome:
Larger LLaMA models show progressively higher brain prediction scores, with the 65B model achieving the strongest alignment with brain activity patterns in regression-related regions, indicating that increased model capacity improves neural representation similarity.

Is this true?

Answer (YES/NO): YES